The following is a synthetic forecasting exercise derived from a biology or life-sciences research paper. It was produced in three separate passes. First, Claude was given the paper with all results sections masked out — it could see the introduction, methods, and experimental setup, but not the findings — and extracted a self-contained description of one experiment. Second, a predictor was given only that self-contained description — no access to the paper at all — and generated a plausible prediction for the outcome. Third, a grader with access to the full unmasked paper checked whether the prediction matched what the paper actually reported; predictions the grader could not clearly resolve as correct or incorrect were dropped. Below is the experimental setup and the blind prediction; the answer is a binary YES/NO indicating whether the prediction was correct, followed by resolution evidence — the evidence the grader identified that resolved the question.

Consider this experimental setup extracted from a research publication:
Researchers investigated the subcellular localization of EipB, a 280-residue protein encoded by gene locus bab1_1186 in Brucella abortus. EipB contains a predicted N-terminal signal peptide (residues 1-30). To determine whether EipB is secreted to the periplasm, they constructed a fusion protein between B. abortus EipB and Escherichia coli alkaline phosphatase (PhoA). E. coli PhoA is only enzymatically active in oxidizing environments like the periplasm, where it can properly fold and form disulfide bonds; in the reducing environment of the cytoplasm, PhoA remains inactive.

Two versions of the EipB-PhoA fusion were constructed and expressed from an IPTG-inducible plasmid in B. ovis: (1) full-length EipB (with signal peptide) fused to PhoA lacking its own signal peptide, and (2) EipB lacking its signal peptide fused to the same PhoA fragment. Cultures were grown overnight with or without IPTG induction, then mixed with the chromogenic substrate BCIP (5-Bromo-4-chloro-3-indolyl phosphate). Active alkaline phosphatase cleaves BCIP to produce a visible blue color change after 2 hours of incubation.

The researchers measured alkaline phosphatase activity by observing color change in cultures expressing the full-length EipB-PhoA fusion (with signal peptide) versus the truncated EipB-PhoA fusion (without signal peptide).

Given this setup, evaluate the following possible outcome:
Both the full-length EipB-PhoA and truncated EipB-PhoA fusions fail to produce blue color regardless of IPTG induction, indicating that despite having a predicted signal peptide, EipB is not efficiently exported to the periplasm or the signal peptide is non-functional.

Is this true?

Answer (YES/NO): NO